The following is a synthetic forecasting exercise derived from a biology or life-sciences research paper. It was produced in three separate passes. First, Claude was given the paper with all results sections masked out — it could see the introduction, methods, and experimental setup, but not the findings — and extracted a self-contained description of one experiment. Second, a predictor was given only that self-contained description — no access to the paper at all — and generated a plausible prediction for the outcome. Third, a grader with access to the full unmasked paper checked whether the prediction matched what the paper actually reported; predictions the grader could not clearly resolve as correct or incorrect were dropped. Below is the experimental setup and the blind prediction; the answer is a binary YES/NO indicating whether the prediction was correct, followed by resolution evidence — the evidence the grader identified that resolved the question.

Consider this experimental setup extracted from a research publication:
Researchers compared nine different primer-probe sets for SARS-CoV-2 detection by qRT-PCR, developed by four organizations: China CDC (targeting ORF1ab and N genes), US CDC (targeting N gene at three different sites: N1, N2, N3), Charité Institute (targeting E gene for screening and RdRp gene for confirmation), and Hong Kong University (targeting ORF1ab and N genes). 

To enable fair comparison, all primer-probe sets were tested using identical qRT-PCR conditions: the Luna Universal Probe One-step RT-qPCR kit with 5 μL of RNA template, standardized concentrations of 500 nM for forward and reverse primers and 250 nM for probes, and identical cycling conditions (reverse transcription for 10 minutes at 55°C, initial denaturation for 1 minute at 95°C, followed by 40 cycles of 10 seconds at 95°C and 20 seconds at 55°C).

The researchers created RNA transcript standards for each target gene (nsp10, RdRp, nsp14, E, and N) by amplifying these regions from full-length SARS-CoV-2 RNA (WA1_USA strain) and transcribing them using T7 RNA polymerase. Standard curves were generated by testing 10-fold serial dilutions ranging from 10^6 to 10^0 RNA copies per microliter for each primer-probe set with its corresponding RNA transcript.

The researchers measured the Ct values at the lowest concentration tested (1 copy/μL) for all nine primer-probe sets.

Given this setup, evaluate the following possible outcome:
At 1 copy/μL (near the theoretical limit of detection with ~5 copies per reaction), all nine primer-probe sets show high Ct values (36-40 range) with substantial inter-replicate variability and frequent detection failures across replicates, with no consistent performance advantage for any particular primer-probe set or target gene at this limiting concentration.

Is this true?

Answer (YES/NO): NO